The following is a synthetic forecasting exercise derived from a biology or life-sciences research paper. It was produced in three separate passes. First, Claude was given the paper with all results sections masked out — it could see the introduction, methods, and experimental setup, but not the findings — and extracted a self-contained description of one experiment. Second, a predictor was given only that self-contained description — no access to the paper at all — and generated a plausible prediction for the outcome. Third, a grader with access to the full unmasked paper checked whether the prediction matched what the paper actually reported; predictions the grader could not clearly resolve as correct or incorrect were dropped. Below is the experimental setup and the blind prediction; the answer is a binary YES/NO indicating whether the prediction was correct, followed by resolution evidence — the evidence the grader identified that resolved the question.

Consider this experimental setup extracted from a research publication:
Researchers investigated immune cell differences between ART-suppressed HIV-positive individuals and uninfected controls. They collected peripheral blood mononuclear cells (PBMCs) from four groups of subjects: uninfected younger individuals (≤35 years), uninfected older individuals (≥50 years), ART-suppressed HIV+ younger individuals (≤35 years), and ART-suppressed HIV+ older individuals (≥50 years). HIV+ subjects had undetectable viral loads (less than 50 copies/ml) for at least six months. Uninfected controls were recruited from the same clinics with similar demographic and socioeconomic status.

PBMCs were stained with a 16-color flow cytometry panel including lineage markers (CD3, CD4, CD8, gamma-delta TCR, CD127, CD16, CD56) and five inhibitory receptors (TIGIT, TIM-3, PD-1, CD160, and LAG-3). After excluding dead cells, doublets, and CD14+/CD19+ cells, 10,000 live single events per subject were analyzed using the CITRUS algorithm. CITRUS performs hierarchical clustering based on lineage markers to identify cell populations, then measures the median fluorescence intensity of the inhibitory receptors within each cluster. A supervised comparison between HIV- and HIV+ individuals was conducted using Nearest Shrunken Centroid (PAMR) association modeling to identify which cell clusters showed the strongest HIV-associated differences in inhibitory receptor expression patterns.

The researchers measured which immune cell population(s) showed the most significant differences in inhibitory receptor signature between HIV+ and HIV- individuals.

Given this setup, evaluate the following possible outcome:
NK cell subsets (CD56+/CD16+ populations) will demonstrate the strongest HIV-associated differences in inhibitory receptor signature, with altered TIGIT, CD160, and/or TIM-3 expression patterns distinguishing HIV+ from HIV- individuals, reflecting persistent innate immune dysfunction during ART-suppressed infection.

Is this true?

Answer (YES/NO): NO